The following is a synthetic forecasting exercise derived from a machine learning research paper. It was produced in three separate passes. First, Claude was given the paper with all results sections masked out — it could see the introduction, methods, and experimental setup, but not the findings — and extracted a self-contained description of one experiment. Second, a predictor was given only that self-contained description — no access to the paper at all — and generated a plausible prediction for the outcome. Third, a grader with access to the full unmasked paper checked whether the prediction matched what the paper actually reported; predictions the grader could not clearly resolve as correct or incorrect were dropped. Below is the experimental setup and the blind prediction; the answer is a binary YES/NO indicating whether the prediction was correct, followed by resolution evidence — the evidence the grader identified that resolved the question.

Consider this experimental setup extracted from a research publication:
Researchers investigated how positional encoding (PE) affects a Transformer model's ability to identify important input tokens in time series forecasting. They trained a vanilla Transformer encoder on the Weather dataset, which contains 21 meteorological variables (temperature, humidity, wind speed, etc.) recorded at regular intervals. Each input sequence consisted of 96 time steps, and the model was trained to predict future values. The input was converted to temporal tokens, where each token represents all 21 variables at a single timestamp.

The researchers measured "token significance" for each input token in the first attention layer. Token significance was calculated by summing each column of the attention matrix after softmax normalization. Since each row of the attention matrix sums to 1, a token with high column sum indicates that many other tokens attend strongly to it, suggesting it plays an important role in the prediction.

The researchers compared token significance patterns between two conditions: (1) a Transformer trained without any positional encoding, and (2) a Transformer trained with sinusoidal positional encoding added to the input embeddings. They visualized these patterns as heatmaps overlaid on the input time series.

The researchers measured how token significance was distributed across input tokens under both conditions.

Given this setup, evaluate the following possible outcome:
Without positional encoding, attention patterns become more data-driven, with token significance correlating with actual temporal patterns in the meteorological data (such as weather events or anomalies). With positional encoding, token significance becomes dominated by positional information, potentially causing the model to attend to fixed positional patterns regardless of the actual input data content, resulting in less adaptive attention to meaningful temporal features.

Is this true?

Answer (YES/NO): NO